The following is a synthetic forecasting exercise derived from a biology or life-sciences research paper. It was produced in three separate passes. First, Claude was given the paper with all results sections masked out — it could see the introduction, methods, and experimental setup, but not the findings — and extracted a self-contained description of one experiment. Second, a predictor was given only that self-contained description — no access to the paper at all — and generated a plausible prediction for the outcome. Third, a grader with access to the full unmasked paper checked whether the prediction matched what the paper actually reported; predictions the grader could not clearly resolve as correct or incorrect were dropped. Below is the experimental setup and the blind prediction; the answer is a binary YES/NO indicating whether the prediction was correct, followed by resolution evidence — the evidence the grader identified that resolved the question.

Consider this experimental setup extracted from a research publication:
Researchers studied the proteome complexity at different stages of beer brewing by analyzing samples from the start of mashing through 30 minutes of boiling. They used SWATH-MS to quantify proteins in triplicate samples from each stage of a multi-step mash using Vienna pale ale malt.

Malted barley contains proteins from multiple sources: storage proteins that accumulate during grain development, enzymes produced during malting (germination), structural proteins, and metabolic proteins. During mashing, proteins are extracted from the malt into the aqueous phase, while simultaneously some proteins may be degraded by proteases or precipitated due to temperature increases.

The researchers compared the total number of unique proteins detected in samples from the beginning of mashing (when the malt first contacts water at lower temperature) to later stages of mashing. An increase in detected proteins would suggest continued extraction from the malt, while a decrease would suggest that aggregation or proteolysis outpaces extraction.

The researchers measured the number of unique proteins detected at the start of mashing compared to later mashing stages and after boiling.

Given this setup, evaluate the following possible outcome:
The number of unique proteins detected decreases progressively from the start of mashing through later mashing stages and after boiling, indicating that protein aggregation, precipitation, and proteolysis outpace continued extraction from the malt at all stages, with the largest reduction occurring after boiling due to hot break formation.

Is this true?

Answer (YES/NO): NO